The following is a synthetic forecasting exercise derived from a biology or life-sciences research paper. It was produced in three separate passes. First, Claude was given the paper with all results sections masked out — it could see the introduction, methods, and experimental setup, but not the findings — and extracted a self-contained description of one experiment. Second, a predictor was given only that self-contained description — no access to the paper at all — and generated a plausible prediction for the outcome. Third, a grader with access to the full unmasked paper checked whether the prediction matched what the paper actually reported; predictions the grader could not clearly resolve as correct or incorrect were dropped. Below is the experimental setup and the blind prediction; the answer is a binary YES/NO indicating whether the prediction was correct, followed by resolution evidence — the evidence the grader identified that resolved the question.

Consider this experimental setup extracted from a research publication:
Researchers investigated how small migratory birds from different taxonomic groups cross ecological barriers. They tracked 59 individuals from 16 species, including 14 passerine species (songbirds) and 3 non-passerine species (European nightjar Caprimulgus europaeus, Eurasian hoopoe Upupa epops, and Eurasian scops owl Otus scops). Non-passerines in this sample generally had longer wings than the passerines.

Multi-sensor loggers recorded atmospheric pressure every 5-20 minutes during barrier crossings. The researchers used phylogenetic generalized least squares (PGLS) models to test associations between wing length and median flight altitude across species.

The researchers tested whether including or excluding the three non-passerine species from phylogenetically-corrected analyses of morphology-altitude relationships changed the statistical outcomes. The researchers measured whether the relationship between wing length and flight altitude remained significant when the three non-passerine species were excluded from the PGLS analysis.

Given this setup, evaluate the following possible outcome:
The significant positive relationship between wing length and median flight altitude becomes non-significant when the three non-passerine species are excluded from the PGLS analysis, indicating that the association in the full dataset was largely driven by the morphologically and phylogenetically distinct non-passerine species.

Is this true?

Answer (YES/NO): NO